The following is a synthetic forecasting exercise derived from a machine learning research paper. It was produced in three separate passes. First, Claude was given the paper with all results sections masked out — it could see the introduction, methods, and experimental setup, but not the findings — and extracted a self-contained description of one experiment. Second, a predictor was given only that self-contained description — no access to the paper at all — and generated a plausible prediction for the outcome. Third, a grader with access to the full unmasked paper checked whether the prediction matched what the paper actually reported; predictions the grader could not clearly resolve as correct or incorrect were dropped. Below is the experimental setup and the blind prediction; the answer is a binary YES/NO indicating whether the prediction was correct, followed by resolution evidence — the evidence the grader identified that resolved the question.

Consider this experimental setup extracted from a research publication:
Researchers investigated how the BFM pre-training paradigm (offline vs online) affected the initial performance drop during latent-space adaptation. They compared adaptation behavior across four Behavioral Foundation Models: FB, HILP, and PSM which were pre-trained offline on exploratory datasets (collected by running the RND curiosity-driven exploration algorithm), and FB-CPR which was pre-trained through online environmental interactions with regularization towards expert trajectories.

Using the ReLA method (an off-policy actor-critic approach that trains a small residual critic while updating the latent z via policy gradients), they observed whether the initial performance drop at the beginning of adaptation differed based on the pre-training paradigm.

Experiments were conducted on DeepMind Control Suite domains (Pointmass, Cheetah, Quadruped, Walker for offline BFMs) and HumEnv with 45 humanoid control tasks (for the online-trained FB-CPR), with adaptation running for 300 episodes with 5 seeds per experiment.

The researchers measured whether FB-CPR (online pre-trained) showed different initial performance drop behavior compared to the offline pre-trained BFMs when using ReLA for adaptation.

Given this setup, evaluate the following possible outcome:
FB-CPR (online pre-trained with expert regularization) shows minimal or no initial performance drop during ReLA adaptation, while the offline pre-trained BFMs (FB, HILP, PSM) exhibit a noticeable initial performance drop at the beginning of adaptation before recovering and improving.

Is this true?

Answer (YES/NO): YES